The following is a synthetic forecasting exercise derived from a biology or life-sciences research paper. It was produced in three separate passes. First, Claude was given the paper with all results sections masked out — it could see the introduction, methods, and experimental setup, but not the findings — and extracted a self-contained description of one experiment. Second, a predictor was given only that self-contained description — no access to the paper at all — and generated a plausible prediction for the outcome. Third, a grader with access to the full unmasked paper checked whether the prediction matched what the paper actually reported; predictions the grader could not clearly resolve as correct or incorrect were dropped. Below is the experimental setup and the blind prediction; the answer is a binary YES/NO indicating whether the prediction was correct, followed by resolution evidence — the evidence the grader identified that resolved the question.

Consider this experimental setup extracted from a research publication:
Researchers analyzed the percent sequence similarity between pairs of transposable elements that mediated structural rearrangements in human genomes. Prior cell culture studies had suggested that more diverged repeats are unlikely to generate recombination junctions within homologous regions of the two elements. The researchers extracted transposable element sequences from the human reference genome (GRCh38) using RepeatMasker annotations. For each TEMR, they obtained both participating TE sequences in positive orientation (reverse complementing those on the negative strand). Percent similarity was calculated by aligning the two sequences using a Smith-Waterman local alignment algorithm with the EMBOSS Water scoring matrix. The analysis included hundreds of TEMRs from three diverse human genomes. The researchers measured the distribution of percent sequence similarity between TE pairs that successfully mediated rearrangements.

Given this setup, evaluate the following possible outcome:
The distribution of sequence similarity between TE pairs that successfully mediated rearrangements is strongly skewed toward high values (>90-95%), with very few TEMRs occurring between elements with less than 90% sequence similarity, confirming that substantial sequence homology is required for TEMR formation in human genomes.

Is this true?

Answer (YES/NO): NO